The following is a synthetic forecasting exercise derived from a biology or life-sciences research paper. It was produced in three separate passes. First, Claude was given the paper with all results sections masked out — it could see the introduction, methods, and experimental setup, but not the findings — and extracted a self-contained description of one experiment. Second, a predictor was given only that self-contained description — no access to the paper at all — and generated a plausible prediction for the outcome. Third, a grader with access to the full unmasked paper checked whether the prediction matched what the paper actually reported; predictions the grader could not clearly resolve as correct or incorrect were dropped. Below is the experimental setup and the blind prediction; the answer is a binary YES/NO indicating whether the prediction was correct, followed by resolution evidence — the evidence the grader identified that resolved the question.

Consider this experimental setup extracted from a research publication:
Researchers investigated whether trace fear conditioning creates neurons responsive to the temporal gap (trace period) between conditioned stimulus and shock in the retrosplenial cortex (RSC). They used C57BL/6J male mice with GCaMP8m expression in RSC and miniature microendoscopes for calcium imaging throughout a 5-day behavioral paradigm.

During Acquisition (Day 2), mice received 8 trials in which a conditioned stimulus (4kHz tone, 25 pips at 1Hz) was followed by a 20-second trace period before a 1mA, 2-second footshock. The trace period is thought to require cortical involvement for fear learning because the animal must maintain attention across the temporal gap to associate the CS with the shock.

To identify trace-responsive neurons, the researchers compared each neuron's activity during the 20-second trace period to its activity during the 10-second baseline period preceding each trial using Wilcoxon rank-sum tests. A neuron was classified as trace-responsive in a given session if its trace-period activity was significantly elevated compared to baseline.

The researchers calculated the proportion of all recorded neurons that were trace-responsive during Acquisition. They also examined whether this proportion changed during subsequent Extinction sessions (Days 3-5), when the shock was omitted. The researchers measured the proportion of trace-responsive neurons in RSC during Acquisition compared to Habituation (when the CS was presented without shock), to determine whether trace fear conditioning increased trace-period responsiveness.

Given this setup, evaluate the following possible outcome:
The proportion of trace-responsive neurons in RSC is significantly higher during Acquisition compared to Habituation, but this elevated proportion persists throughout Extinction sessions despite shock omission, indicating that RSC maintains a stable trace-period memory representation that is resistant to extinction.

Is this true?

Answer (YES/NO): NO